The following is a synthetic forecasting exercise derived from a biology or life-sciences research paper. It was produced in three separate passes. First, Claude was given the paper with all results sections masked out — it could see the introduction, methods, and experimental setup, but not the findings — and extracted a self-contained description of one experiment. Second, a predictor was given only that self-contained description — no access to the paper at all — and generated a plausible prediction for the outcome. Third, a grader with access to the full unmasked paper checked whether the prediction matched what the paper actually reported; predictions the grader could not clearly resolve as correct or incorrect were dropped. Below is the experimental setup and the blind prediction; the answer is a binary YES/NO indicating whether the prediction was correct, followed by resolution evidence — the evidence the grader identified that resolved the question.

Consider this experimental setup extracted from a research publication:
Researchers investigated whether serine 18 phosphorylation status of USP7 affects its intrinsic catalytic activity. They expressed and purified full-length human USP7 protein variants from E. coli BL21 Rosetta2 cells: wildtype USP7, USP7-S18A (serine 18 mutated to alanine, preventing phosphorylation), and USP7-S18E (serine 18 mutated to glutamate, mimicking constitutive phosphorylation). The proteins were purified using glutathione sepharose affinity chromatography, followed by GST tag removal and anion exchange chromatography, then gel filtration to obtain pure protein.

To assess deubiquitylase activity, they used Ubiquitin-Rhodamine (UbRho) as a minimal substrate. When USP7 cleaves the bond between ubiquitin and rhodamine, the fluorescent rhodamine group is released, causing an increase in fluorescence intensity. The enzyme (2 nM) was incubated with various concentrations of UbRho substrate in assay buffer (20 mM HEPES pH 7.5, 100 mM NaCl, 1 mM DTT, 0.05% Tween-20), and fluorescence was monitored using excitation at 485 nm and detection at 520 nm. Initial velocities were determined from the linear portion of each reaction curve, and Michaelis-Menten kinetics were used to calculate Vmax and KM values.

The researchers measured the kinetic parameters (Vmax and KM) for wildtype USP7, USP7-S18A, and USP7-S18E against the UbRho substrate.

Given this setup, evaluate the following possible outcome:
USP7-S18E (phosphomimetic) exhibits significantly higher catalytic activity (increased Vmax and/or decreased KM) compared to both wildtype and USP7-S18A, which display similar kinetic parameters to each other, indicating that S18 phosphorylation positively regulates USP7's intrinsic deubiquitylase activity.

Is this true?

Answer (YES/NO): NO